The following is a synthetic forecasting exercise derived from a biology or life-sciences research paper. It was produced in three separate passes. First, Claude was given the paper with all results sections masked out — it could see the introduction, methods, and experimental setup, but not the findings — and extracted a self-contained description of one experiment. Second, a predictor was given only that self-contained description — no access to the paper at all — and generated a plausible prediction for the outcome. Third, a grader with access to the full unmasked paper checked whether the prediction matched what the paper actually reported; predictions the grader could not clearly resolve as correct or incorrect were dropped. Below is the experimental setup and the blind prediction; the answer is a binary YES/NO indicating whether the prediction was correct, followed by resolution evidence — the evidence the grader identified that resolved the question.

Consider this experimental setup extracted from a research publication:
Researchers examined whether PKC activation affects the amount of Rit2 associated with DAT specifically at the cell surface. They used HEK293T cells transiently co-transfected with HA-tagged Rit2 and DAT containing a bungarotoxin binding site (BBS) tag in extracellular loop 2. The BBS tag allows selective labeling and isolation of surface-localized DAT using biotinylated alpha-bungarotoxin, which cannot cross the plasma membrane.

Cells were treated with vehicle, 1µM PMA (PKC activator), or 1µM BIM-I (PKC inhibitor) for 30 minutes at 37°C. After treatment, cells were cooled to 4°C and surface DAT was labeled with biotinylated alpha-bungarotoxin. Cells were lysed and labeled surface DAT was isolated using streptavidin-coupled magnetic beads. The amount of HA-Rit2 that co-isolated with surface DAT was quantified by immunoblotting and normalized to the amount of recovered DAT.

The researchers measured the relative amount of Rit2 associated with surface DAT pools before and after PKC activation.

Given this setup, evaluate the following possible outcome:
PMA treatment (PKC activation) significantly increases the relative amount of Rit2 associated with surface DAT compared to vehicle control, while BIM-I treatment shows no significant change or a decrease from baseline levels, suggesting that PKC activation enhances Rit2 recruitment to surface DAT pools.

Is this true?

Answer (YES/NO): NO